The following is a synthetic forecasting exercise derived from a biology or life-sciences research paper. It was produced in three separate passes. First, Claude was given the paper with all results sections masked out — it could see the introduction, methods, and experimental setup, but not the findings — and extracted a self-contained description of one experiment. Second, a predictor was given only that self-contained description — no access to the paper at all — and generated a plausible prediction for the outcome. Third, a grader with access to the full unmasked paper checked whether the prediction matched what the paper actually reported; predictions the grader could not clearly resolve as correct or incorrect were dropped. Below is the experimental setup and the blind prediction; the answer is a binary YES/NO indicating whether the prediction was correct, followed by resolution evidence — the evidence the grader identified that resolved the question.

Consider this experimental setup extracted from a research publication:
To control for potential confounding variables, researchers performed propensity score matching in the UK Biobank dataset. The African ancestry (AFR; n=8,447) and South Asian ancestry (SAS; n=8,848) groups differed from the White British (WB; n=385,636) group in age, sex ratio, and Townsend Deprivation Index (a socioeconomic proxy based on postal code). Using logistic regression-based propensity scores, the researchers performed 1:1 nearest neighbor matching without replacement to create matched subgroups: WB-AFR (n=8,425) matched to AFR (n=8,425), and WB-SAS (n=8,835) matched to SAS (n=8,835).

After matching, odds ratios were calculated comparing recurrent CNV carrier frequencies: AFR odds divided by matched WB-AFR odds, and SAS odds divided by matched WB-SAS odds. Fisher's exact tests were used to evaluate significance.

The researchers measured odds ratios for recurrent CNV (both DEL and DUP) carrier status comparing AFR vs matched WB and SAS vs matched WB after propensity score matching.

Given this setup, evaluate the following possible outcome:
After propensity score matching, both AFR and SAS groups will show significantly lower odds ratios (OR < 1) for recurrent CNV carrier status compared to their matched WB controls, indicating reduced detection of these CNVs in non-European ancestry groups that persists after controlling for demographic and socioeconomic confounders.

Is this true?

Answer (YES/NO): NO